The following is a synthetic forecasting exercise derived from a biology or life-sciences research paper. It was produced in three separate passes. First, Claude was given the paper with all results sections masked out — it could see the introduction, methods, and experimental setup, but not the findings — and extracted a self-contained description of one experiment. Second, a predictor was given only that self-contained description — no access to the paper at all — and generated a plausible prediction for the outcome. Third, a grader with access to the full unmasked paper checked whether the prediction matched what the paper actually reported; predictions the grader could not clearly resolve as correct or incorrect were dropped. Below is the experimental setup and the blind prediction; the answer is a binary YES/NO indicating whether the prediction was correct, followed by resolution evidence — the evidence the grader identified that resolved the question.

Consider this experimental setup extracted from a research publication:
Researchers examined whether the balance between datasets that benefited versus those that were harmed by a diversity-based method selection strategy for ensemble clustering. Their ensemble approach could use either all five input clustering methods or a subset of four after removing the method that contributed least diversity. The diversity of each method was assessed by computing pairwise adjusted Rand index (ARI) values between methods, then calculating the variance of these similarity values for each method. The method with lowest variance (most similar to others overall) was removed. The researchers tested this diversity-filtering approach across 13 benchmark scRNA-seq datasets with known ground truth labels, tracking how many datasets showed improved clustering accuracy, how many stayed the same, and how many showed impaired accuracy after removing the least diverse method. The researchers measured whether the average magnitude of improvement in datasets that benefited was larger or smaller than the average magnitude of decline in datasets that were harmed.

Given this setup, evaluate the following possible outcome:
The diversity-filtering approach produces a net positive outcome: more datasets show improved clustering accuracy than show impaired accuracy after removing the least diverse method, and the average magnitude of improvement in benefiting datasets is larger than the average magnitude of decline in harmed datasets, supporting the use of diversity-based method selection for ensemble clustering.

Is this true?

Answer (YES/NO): YES